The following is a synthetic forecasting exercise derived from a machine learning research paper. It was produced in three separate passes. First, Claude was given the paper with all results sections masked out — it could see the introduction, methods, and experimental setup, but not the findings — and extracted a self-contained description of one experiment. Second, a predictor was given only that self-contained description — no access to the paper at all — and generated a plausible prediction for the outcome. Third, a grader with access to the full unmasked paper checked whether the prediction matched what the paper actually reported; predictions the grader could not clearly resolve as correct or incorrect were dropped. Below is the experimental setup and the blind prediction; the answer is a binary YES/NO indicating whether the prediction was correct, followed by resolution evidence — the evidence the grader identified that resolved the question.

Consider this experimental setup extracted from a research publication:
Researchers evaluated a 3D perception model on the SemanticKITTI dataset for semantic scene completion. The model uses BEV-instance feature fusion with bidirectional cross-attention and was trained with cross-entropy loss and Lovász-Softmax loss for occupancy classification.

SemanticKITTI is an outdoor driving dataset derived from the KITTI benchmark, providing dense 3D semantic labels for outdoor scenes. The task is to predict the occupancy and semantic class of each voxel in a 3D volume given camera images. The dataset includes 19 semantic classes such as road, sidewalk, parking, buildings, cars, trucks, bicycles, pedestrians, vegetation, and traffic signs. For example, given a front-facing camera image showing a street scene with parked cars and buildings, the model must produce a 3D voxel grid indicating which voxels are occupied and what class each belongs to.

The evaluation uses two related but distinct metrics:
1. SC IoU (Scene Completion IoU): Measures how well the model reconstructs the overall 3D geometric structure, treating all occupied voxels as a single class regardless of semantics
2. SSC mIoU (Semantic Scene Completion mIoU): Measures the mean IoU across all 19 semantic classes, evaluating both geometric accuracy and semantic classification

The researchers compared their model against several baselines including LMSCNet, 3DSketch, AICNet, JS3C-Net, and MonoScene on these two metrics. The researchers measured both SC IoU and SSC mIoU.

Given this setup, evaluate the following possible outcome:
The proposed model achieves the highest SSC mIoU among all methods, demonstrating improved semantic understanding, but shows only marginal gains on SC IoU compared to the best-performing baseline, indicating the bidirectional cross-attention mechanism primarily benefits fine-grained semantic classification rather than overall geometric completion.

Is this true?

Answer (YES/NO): NO